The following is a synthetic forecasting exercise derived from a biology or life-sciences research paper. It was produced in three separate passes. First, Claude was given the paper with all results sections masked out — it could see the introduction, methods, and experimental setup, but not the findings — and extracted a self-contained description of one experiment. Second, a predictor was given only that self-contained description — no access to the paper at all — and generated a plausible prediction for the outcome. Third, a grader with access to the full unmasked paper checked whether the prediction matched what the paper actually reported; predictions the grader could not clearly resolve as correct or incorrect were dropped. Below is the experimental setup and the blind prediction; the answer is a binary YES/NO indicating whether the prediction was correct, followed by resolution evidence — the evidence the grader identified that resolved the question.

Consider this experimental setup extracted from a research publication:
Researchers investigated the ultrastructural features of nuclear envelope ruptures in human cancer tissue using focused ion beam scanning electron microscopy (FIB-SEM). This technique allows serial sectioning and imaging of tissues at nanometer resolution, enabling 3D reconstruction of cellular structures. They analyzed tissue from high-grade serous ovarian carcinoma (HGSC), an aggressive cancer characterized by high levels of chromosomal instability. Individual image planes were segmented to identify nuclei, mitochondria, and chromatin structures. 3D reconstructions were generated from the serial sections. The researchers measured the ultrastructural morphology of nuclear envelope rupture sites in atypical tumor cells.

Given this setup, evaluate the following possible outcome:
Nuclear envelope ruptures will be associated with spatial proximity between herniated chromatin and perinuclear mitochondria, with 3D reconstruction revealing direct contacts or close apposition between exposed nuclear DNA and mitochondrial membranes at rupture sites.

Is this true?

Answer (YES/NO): YES